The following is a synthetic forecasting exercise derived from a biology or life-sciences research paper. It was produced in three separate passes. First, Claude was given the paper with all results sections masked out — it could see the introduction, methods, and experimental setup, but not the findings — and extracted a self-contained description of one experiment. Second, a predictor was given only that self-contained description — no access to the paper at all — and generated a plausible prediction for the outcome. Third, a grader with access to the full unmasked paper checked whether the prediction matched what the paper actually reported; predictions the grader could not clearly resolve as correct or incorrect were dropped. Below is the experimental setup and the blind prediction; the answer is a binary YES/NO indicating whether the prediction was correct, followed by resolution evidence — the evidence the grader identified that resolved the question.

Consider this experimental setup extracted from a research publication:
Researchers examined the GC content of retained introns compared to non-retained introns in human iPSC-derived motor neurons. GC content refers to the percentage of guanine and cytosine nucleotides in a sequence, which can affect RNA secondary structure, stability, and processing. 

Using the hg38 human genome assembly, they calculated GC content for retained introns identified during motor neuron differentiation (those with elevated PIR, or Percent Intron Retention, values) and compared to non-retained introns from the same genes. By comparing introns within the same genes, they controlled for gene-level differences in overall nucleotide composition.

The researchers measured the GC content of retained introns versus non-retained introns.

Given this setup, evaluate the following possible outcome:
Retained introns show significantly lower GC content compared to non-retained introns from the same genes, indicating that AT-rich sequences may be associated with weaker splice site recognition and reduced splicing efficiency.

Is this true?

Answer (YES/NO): NO